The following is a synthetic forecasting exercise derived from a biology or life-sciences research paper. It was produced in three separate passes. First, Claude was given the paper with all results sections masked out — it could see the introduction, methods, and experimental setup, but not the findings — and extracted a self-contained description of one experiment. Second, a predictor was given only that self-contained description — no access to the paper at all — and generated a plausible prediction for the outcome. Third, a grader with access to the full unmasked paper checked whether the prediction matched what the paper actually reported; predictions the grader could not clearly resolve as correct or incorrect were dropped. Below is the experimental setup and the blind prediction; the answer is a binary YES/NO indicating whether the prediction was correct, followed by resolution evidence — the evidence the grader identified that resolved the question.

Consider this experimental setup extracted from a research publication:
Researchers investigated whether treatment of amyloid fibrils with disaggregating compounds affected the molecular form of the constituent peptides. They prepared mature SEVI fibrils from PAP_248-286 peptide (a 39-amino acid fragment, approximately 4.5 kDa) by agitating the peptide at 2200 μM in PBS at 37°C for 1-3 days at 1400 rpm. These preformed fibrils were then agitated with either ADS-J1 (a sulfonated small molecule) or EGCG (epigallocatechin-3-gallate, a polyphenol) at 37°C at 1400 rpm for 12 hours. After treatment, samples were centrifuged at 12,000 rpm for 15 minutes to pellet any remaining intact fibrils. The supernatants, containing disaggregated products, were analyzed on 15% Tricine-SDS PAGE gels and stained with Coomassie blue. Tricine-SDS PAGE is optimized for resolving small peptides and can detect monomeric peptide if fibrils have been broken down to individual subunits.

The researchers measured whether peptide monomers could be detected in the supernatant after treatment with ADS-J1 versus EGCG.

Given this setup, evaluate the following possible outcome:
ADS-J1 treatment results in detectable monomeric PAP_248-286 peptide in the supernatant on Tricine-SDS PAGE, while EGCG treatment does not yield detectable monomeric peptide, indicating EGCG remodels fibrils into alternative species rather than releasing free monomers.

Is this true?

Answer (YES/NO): YES